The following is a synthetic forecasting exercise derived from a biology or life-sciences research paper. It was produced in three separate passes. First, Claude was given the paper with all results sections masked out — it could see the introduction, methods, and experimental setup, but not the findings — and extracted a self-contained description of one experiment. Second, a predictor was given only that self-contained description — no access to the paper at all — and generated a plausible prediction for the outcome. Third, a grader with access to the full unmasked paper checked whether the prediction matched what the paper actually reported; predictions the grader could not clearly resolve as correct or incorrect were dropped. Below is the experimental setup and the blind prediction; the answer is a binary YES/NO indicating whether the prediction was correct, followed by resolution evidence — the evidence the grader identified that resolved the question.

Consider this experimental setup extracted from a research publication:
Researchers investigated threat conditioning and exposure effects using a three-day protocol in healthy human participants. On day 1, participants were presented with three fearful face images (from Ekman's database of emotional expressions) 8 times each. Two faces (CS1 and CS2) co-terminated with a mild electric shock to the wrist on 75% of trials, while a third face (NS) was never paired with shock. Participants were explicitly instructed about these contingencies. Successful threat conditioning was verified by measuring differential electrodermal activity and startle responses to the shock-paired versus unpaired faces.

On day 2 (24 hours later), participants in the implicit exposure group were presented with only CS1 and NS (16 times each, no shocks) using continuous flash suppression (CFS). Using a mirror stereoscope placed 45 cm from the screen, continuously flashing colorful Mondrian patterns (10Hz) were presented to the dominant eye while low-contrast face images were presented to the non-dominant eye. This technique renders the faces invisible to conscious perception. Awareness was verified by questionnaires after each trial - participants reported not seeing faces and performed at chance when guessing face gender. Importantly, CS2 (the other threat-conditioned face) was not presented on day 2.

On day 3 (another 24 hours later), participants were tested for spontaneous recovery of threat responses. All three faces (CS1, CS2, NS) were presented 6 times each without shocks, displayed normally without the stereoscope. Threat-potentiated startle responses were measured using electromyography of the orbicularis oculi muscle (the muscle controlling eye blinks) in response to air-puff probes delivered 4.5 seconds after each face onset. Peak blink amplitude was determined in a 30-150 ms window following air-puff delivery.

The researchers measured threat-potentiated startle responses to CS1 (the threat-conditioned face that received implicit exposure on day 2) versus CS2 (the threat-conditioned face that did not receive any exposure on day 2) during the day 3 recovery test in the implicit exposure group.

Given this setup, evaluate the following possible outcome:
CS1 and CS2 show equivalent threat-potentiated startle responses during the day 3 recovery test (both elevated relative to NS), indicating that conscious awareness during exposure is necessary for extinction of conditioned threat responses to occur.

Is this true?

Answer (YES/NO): NO